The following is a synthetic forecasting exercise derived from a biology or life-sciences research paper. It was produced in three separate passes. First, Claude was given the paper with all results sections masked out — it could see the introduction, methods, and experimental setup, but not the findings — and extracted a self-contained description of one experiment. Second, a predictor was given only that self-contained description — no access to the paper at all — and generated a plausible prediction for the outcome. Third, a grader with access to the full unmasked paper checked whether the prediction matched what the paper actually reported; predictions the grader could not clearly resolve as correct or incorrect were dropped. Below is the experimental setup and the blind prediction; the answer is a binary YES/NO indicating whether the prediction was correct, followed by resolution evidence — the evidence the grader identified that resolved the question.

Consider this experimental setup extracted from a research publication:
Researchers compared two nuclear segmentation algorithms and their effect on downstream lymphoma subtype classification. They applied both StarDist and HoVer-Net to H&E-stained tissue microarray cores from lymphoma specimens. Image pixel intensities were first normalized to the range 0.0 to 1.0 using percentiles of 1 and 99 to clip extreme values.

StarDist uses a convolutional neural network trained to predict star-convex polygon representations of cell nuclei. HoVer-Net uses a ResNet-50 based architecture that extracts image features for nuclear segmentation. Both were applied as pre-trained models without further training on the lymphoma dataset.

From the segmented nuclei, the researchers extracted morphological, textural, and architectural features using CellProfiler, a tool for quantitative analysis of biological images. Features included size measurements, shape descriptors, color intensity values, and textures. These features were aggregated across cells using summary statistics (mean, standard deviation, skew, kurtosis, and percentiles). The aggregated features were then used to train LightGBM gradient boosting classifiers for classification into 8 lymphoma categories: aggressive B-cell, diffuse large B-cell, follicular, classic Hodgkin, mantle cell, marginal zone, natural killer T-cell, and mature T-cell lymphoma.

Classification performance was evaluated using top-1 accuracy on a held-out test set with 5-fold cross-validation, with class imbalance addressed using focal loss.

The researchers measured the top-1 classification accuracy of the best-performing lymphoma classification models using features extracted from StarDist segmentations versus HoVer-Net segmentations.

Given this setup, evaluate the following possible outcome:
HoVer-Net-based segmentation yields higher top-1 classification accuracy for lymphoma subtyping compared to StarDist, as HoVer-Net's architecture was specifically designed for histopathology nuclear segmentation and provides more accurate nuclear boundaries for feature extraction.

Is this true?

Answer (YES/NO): NO